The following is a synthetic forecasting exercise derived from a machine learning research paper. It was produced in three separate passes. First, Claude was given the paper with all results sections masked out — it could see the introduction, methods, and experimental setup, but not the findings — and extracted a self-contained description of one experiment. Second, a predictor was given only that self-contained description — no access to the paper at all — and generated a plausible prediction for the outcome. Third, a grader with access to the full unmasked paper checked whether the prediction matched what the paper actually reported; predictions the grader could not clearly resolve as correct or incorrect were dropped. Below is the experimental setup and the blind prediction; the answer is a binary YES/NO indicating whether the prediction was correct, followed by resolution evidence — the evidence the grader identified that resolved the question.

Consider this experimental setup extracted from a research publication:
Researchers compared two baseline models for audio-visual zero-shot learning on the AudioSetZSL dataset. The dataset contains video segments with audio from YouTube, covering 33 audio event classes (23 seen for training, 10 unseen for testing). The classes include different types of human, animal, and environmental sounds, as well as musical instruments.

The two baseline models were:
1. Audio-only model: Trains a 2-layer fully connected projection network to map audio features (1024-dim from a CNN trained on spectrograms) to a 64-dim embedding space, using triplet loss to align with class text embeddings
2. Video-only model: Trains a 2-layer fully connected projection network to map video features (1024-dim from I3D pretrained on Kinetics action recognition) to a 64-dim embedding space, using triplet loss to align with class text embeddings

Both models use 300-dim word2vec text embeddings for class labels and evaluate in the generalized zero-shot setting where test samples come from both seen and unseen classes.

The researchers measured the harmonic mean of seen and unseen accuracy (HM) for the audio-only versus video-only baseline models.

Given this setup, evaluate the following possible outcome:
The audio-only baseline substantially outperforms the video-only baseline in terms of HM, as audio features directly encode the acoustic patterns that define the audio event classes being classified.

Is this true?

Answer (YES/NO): NO